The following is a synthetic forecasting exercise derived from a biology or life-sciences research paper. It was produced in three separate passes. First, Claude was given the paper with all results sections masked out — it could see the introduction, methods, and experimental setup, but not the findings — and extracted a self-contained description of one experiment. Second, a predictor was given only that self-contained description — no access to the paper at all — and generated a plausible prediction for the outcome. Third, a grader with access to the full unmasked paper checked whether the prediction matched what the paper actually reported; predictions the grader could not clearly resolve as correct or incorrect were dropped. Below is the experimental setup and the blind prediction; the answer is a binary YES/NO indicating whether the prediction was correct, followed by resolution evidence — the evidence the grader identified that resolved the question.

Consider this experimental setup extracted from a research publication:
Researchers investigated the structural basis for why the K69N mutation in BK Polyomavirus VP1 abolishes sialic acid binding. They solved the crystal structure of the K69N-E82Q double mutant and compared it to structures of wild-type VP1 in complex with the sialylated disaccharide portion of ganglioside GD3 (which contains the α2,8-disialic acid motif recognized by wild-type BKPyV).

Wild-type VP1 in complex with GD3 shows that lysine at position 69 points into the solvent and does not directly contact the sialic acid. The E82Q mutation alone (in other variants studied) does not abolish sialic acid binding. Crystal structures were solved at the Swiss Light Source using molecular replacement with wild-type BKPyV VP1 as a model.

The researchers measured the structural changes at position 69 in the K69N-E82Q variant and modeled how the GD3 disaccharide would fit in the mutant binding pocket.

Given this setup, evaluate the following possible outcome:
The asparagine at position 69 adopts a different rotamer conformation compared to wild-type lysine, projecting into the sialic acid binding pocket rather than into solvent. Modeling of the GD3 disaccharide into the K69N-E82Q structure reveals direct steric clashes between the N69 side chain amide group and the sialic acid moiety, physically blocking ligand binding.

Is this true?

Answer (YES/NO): NO